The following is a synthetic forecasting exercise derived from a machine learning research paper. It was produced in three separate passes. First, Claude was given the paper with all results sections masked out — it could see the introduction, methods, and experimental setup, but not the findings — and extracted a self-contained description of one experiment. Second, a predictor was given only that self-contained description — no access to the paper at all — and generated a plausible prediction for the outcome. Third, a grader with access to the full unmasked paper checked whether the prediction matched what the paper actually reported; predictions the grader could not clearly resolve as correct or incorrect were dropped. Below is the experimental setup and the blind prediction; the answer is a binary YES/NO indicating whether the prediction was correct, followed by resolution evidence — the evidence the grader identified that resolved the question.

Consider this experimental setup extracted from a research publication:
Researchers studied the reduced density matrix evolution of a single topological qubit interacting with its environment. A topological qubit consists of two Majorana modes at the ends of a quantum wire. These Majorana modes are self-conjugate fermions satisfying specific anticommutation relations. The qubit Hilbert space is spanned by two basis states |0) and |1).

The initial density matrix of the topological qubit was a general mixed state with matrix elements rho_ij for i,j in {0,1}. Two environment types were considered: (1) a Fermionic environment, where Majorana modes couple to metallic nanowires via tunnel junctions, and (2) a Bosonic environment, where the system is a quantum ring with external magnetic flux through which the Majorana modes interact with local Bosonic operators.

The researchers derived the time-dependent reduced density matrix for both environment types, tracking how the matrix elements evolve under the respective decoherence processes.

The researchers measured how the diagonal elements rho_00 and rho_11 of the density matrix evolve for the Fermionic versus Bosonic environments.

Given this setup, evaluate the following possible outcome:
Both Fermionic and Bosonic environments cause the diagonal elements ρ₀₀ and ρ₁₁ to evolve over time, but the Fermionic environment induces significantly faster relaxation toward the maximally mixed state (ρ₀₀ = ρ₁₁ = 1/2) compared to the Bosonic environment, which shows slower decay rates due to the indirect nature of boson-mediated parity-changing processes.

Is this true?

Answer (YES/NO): NO